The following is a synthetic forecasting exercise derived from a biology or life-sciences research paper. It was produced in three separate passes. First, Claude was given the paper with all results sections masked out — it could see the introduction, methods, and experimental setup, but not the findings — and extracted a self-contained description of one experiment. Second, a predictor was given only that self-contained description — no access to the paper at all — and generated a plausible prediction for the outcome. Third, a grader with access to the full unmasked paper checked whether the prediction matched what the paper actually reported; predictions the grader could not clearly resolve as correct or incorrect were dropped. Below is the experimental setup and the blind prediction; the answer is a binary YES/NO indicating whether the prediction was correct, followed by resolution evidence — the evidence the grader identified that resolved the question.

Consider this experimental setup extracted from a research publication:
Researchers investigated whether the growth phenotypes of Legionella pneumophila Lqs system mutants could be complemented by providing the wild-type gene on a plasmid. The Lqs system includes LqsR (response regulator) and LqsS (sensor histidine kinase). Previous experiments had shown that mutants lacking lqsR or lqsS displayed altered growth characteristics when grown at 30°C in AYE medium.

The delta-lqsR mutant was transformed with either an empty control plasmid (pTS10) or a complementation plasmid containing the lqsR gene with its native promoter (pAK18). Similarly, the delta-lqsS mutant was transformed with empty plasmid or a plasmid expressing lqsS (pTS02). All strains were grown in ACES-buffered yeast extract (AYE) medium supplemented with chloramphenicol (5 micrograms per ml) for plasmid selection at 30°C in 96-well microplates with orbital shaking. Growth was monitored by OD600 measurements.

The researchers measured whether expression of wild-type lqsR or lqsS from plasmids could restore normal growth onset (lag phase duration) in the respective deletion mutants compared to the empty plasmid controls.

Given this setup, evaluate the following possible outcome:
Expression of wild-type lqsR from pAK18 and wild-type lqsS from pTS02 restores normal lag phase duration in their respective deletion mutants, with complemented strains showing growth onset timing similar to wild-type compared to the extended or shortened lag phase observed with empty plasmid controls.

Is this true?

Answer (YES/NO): NO